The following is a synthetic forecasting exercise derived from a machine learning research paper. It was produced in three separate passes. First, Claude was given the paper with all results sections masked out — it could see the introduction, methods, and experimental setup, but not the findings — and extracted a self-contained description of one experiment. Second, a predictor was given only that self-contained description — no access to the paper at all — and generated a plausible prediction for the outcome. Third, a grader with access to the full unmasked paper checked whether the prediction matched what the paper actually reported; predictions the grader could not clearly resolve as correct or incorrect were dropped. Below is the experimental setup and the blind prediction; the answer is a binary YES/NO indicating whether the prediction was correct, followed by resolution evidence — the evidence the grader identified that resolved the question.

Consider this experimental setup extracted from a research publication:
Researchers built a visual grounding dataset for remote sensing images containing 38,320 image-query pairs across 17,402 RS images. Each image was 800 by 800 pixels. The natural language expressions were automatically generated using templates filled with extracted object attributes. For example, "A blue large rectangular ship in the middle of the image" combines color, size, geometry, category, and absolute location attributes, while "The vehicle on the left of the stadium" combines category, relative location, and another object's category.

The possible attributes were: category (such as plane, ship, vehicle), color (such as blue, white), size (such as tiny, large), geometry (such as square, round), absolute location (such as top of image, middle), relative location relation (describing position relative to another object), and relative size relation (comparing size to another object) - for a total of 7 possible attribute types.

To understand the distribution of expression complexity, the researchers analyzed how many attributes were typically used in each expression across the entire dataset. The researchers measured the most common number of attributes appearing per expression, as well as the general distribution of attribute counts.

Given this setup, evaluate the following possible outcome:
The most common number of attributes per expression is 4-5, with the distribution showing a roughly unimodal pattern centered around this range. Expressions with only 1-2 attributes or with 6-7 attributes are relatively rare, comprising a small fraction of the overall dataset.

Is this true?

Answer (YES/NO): NO